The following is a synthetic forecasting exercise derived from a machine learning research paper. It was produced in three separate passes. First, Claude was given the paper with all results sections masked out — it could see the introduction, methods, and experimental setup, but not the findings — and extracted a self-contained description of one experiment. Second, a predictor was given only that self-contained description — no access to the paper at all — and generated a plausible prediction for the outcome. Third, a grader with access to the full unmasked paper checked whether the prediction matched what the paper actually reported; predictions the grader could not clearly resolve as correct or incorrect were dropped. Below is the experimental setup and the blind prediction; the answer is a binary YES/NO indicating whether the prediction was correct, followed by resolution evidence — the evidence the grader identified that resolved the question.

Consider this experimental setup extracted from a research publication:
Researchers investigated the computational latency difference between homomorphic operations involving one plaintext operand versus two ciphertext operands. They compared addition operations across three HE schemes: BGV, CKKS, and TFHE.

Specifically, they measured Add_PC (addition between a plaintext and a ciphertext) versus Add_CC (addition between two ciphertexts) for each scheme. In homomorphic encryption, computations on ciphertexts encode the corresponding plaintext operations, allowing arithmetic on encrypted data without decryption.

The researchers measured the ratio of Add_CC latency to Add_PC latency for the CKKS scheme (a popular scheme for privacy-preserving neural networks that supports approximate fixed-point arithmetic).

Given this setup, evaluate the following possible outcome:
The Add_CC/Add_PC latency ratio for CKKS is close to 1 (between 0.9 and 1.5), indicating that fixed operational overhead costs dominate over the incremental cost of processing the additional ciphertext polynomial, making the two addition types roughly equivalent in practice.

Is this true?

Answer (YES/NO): NO